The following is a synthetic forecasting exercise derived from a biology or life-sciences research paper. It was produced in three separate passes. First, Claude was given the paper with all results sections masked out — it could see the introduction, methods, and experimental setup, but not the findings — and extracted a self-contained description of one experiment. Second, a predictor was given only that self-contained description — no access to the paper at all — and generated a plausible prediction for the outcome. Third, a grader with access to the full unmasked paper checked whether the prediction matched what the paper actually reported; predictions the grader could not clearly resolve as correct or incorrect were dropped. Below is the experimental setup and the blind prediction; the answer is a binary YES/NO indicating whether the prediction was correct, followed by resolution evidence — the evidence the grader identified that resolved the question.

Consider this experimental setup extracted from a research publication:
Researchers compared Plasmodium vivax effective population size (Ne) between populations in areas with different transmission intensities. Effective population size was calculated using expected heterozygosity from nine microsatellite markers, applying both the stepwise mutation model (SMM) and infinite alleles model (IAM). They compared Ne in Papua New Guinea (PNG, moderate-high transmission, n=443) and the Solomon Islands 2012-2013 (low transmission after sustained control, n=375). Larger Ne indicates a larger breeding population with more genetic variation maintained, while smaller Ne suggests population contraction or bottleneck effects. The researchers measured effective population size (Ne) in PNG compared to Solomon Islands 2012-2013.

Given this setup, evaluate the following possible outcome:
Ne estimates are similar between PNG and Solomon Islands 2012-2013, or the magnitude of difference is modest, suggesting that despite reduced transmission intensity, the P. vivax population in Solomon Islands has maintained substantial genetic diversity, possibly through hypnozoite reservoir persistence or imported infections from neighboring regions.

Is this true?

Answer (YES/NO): YES